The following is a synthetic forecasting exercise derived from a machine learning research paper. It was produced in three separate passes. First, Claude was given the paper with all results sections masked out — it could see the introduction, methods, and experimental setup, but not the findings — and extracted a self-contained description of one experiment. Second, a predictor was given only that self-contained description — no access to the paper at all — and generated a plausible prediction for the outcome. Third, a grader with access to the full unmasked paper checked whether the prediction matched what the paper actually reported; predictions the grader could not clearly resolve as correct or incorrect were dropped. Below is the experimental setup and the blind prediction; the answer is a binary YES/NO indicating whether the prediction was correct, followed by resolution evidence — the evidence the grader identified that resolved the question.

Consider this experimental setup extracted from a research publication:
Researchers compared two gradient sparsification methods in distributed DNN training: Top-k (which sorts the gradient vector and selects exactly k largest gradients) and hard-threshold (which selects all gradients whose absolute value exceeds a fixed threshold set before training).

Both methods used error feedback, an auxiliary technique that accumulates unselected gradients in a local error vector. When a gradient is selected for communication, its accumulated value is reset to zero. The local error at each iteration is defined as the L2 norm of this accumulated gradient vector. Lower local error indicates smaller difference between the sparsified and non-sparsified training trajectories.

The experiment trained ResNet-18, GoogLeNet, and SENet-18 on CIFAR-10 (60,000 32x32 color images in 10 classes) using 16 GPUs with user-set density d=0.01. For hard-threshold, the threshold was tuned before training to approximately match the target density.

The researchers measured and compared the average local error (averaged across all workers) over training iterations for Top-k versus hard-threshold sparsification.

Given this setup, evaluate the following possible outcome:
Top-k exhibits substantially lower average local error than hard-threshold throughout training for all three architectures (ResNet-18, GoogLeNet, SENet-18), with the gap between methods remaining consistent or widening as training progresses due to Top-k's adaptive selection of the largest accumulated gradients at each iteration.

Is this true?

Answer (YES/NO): NO